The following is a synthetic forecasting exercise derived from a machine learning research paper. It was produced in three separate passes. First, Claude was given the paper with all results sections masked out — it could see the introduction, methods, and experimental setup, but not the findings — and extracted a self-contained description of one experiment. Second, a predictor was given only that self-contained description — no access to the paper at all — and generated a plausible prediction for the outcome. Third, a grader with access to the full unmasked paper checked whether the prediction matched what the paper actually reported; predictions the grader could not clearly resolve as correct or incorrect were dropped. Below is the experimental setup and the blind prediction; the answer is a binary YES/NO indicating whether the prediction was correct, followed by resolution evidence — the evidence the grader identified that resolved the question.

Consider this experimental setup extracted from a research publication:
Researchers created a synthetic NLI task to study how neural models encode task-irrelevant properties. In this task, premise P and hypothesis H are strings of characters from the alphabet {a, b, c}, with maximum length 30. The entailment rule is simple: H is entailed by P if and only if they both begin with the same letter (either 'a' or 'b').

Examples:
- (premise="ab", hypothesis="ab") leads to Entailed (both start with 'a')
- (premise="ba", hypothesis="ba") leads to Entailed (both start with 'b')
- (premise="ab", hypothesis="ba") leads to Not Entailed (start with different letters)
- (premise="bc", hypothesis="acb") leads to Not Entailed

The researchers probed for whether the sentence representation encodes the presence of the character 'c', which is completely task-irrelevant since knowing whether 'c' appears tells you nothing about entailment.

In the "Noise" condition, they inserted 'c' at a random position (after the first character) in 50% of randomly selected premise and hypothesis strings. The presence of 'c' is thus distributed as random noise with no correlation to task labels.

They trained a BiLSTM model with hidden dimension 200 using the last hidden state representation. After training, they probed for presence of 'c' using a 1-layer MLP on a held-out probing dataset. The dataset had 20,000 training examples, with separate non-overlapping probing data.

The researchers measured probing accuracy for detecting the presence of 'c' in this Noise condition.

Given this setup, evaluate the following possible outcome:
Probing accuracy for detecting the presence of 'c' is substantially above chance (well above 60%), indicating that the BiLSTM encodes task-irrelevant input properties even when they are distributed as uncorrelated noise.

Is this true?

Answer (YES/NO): YES